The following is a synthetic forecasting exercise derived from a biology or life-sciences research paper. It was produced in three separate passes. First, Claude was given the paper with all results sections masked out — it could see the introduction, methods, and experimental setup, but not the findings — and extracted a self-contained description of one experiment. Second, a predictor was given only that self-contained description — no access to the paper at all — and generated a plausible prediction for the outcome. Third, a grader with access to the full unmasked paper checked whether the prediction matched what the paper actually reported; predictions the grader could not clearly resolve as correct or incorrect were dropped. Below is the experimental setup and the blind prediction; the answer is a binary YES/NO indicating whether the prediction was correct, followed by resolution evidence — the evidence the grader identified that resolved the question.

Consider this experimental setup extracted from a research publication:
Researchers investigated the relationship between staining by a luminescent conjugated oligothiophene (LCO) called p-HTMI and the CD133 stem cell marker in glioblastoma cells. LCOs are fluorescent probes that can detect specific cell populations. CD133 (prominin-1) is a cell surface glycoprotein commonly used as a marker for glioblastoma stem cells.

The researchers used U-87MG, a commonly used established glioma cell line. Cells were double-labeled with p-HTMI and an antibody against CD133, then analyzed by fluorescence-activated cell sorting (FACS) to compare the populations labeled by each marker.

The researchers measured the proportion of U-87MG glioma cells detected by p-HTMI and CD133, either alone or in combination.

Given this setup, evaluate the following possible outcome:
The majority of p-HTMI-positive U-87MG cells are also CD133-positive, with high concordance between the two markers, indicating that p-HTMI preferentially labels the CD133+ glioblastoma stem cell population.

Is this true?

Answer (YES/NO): NO